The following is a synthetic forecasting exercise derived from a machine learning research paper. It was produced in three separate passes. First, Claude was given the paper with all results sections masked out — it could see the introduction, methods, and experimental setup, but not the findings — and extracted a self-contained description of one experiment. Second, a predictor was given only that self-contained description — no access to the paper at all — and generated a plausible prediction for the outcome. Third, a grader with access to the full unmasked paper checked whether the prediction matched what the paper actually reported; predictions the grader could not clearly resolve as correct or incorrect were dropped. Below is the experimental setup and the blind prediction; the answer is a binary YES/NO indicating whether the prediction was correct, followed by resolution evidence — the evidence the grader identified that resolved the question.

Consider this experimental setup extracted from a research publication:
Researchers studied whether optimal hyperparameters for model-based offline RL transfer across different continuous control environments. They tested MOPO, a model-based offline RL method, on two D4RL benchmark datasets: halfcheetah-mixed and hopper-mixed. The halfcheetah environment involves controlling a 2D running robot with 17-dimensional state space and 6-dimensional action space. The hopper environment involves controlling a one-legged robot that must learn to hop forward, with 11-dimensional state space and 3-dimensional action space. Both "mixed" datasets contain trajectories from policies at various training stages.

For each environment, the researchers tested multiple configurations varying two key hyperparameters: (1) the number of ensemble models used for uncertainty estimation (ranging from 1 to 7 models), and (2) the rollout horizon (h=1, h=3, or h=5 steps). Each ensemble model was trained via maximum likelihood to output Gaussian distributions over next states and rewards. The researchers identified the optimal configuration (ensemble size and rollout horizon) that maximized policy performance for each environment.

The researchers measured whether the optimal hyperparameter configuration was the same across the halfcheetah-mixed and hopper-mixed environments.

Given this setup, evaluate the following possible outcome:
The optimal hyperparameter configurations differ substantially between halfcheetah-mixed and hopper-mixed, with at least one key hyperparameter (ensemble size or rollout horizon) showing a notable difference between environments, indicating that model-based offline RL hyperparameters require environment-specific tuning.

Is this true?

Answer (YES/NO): YES